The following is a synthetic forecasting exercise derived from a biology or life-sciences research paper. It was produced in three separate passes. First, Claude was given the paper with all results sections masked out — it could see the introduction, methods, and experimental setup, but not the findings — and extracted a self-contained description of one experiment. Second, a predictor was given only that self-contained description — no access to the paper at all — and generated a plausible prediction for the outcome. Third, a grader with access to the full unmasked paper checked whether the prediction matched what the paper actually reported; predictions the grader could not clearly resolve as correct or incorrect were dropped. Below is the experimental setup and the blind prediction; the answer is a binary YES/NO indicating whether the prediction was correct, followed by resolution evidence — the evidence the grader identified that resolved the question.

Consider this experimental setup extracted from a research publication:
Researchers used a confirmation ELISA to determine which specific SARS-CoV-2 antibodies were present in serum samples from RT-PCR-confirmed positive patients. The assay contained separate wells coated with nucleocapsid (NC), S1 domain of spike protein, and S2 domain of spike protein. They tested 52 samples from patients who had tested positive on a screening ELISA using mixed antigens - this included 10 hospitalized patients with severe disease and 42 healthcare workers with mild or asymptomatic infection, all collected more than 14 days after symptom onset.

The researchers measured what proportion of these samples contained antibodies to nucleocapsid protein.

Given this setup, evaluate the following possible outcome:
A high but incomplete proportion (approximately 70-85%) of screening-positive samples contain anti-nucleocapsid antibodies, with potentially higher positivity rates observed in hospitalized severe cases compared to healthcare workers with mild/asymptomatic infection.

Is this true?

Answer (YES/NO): NO